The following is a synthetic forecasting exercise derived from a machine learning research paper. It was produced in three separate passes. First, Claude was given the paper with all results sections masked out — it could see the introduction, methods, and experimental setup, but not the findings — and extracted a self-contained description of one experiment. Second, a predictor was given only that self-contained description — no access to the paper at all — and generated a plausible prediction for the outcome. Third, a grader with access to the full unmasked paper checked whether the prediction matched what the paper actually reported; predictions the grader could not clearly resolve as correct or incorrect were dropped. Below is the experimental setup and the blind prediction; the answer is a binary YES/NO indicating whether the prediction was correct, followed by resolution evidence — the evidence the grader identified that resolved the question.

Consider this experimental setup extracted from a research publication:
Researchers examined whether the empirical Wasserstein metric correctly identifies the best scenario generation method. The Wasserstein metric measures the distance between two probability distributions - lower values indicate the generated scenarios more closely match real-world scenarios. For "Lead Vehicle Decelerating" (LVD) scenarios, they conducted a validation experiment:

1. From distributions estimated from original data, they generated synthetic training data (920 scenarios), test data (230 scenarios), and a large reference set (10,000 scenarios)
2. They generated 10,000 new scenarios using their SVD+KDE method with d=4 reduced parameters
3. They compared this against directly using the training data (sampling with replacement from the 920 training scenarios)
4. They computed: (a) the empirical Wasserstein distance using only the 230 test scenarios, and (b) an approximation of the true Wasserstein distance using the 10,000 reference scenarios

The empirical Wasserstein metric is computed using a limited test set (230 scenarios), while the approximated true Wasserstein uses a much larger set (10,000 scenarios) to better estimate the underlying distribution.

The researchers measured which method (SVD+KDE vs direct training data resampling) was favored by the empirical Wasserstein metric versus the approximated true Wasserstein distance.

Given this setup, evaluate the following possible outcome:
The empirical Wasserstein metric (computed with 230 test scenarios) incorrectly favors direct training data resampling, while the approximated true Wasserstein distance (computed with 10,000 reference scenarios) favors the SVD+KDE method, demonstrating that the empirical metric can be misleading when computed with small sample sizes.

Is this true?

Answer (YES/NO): YES